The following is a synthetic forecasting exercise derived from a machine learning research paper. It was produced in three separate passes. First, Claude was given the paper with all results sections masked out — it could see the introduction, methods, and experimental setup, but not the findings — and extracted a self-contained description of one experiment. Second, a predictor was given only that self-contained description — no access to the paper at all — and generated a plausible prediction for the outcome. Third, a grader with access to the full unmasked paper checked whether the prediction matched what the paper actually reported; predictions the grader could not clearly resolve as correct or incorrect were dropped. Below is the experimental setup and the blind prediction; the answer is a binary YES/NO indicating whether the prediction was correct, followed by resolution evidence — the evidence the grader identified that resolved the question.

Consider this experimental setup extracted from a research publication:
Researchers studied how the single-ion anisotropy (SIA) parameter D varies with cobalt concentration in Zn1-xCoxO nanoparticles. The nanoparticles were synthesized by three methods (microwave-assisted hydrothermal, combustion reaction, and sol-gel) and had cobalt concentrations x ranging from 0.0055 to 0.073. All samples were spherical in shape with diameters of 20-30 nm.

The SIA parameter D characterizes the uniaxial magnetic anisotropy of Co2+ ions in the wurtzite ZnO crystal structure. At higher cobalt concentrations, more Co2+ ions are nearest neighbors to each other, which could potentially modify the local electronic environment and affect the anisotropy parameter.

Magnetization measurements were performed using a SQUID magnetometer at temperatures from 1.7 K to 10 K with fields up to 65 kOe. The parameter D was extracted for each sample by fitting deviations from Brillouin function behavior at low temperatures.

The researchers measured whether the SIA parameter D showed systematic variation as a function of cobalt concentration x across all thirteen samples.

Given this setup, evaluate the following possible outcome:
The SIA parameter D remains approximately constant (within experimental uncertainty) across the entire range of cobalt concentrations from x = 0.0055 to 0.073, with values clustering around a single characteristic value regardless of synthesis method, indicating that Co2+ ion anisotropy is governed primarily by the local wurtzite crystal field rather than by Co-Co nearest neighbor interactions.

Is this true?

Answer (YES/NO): YES